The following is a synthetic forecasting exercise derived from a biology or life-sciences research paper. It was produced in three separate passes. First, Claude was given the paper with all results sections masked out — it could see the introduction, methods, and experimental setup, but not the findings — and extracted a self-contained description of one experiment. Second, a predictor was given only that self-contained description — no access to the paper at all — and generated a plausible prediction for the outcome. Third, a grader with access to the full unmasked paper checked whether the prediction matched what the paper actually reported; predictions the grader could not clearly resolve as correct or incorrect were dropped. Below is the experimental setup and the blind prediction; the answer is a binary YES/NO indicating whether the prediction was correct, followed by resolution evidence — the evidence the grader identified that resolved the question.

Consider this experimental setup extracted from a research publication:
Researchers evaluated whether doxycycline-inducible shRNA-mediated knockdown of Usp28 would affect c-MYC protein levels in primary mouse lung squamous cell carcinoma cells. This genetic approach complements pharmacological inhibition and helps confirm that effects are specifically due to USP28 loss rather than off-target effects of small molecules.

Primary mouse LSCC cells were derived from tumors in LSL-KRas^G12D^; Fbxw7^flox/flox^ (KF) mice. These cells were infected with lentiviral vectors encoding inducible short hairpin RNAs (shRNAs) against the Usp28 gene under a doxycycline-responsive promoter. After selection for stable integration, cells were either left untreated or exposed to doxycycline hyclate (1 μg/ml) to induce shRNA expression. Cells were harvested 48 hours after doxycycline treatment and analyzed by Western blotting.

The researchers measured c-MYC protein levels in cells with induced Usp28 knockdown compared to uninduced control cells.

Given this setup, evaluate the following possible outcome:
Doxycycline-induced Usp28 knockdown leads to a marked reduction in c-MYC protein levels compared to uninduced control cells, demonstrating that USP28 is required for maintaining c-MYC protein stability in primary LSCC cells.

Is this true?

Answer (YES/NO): YES